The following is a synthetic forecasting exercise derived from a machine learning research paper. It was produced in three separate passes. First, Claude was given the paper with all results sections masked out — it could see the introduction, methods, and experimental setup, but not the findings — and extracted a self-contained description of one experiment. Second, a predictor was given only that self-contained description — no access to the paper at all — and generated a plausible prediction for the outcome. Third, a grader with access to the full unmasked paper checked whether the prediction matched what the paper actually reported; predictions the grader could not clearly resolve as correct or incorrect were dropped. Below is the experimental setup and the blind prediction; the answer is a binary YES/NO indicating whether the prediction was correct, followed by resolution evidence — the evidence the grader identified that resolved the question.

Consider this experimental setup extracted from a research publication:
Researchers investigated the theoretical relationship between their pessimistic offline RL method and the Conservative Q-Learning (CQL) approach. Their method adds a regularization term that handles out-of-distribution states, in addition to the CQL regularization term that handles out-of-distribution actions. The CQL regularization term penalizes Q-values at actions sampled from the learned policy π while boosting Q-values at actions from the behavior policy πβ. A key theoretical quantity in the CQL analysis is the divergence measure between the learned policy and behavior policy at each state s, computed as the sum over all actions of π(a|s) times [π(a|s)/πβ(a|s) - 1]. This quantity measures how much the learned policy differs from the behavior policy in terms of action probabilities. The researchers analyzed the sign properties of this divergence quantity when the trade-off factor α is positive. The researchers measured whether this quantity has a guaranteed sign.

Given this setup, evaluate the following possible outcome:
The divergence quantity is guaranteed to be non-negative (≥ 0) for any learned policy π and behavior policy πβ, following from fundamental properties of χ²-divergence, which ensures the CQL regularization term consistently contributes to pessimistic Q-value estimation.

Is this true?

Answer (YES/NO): YES